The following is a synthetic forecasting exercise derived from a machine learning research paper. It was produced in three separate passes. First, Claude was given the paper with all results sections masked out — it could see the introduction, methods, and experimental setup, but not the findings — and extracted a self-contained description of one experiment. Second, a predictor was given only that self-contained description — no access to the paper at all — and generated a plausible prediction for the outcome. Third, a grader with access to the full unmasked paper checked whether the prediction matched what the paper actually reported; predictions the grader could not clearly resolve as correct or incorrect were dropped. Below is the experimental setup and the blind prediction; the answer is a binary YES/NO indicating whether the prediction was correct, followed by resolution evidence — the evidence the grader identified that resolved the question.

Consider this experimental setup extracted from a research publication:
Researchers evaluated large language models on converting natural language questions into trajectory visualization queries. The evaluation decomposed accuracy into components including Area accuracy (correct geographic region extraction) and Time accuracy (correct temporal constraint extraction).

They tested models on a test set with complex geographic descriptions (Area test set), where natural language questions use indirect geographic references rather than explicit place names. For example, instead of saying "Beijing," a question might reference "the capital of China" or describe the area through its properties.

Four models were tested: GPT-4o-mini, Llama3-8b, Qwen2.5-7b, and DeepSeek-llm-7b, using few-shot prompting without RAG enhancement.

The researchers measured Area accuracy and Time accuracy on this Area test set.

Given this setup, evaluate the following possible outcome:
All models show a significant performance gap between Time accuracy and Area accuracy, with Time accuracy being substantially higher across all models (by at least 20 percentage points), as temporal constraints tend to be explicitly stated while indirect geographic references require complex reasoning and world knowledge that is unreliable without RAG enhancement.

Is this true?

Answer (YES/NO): YES